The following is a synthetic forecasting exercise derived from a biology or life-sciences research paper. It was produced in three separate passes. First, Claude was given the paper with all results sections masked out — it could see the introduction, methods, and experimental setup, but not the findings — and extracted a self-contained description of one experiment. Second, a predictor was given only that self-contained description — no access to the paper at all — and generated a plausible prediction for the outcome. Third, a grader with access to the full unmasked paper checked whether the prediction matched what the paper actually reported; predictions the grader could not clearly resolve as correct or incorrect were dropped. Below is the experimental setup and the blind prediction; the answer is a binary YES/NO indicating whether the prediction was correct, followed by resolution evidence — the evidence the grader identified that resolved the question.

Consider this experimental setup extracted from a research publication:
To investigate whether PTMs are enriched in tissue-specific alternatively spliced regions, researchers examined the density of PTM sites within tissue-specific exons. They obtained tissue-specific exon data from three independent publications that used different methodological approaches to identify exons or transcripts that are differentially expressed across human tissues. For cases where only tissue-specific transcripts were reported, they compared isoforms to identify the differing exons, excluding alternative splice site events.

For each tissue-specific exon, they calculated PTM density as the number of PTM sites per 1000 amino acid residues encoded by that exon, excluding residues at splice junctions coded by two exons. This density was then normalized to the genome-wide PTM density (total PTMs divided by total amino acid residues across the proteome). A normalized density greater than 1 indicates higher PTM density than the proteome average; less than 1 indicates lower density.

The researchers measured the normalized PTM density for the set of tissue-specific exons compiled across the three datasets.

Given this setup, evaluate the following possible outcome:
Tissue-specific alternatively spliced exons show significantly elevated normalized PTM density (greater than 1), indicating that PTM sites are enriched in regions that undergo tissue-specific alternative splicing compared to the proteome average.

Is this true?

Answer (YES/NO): YES